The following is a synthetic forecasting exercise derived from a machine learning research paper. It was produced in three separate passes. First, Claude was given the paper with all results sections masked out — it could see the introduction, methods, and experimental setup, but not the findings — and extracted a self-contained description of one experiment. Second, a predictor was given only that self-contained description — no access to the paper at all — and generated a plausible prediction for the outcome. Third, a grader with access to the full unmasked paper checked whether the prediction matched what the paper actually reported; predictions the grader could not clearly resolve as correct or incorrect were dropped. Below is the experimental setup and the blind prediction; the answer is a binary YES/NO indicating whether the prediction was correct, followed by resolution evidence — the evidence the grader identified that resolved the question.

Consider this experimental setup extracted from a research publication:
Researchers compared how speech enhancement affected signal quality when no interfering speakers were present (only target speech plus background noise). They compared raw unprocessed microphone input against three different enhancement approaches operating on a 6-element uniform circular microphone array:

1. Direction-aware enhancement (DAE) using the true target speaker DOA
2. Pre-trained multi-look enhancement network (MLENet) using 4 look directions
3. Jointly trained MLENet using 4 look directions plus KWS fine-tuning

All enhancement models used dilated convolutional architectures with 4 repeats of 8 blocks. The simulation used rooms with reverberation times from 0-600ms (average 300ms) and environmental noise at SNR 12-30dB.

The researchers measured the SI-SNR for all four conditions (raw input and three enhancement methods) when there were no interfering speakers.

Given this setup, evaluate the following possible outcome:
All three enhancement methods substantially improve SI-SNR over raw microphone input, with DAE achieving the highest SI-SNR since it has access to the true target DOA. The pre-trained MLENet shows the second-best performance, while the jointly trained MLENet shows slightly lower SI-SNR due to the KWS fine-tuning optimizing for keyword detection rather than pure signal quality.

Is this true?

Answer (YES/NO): NO